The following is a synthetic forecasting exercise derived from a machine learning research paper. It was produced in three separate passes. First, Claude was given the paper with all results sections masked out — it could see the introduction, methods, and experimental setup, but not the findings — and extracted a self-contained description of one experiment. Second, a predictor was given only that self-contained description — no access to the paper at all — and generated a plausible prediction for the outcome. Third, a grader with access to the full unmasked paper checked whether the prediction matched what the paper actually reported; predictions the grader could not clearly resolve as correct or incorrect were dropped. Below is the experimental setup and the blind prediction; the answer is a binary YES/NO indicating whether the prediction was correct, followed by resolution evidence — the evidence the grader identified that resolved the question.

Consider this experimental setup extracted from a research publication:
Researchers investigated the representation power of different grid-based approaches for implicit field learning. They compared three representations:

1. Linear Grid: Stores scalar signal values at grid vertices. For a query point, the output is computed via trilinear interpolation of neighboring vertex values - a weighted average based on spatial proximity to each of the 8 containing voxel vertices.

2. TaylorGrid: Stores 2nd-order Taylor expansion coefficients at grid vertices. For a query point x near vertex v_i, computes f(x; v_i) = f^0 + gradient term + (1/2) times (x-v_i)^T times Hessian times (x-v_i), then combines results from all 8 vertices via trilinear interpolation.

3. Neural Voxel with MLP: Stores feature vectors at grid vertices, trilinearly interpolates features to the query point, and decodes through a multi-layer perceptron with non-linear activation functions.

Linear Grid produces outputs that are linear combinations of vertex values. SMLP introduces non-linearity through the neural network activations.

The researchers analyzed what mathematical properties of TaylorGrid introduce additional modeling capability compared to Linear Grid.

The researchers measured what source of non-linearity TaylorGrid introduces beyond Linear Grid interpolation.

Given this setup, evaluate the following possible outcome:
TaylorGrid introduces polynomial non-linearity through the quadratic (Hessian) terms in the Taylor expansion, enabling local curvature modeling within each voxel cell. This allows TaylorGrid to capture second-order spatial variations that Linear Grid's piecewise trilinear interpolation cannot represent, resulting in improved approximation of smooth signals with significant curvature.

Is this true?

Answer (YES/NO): YES